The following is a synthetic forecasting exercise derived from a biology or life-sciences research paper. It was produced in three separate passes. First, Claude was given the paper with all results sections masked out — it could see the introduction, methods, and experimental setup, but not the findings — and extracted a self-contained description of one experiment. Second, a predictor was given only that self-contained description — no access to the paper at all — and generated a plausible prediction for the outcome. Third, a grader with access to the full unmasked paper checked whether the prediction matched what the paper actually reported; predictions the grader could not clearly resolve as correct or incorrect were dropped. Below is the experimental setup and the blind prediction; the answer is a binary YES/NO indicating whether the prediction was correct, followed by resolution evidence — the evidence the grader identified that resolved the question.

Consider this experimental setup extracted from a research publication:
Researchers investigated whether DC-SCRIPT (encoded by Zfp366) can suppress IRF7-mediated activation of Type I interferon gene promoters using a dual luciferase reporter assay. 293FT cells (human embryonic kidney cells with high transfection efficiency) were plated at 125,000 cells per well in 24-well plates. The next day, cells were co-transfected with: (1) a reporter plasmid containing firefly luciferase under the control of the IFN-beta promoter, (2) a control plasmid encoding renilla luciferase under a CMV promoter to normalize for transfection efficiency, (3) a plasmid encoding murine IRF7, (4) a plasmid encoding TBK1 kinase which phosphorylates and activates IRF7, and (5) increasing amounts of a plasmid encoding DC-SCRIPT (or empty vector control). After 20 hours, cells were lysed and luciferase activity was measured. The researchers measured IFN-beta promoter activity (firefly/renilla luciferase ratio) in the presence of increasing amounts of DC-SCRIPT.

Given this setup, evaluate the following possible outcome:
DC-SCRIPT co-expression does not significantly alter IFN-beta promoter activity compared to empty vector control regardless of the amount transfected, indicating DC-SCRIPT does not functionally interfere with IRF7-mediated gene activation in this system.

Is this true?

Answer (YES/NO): NO